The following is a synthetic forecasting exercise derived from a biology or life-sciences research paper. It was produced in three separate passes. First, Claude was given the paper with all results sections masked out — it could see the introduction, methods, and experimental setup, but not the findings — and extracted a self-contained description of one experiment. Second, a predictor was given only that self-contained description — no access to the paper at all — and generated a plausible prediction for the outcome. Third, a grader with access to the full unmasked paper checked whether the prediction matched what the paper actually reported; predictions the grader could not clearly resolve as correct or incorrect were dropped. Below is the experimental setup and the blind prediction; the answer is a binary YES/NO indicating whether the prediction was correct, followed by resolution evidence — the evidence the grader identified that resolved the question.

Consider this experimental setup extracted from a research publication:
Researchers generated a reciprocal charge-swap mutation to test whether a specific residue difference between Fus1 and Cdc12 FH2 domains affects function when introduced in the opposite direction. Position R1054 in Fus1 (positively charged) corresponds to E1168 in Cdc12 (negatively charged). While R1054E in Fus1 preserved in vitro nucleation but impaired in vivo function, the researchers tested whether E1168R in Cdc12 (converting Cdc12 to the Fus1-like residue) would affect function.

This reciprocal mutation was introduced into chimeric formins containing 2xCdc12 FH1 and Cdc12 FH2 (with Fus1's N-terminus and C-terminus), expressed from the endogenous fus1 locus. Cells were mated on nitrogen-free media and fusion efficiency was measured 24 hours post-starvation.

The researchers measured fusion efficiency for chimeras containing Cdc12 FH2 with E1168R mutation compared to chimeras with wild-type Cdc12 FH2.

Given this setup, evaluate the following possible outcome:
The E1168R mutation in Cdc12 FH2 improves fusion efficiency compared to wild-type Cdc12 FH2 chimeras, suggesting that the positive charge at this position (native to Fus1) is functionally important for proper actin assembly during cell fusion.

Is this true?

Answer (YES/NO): YES